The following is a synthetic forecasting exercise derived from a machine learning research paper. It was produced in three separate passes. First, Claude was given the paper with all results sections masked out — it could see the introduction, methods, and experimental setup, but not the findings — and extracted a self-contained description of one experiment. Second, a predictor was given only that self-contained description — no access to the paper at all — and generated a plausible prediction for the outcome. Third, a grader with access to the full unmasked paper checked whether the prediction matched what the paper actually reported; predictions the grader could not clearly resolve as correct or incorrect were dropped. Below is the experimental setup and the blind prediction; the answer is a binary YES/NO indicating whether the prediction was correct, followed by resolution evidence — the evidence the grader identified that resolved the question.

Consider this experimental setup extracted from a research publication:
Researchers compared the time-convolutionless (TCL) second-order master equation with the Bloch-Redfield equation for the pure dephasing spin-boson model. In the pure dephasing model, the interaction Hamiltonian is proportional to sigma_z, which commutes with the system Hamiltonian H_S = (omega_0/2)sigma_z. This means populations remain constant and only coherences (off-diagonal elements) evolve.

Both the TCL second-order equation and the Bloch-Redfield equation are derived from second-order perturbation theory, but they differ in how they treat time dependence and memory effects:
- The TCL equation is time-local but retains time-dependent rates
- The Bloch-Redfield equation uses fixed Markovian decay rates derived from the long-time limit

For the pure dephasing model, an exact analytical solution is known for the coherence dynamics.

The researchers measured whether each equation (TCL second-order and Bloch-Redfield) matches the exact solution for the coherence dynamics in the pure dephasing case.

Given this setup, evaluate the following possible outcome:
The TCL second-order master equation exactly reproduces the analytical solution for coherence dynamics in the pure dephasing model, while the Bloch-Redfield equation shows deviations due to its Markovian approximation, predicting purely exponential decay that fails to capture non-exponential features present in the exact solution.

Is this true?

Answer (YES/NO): YES